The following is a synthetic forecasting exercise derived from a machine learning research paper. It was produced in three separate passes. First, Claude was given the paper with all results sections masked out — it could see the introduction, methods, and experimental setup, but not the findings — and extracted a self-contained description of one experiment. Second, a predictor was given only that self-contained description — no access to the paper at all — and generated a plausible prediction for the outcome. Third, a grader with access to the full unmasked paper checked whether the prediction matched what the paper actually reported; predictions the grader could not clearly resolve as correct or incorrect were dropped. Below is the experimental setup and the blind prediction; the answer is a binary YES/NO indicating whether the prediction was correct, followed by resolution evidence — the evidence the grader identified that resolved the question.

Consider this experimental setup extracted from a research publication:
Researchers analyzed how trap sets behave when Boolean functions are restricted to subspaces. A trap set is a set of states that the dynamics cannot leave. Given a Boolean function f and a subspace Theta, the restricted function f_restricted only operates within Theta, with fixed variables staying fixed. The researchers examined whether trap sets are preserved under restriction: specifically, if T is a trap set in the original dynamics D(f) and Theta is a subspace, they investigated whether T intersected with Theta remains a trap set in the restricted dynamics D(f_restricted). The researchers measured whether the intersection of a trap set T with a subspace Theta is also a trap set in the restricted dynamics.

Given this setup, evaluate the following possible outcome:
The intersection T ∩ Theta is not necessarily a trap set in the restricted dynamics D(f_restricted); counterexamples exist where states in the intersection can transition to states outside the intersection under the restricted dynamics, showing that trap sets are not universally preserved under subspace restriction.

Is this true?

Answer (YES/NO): NO